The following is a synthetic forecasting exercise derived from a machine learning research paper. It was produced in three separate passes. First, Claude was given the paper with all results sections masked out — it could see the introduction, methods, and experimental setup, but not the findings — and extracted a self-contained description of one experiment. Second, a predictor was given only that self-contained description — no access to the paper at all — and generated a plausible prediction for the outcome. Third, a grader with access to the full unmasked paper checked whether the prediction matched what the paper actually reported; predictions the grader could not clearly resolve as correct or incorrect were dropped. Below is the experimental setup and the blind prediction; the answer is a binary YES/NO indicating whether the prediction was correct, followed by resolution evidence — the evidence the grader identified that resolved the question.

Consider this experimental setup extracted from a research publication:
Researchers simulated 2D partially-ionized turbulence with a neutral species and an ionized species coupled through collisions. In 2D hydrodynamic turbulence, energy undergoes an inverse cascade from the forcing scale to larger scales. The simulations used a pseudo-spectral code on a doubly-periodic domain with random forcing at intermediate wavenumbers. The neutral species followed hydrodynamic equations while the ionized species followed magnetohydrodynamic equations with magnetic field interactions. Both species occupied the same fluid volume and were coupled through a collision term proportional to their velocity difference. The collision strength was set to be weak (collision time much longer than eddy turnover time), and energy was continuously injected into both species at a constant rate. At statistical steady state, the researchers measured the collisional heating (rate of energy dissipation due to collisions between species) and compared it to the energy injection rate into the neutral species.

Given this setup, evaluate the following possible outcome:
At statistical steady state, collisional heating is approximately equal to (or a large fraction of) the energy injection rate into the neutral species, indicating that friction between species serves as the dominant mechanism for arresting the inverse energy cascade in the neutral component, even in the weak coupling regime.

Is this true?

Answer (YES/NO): YES